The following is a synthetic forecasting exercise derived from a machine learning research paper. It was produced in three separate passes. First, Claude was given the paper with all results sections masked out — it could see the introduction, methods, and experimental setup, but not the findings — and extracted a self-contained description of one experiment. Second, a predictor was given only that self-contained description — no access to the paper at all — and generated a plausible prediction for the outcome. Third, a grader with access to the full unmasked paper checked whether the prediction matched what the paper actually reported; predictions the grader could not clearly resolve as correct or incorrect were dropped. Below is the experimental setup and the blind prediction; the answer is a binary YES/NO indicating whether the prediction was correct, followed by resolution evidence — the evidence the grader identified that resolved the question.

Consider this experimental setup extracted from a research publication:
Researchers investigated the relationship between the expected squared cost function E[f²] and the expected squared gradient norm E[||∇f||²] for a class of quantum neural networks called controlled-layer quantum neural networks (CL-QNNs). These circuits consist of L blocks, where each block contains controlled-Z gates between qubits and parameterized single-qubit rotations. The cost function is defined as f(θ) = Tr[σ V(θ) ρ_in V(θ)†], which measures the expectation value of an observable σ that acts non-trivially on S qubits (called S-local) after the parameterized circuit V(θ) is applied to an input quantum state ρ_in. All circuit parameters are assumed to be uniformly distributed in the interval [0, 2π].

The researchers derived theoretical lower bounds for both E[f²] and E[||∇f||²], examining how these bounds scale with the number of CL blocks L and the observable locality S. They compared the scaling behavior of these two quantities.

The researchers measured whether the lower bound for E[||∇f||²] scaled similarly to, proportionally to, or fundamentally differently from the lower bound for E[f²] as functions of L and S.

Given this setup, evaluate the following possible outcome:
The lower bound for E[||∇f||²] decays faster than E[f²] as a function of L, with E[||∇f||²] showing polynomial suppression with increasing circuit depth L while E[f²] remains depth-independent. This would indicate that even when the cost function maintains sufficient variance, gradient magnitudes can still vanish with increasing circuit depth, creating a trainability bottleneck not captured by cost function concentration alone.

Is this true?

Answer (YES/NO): NO